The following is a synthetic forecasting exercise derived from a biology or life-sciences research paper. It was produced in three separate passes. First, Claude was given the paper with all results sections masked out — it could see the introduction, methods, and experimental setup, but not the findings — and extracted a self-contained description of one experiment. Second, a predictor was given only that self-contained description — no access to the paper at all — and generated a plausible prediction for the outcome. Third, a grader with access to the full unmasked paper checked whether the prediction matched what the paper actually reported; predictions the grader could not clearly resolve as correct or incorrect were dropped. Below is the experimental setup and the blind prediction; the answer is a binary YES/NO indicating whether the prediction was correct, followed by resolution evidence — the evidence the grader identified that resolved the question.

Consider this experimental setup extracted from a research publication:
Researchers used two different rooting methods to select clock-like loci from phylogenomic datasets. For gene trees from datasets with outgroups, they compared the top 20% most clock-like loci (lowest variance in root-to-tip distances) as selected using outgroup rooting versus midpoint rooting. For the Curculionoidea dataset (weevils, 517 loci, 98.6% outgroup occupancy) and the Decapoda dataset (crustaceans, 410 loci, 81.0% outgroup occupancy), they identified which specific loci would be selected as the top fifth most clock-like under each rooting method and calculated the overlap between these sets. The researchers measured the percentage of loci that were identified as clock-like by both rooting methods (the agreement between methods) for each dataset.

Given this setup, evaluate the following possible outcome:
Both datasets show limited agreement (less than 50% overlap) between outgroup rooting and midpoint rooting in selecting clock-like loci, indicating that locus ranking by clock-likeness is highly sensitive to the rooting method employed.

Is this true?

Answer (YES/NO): NO